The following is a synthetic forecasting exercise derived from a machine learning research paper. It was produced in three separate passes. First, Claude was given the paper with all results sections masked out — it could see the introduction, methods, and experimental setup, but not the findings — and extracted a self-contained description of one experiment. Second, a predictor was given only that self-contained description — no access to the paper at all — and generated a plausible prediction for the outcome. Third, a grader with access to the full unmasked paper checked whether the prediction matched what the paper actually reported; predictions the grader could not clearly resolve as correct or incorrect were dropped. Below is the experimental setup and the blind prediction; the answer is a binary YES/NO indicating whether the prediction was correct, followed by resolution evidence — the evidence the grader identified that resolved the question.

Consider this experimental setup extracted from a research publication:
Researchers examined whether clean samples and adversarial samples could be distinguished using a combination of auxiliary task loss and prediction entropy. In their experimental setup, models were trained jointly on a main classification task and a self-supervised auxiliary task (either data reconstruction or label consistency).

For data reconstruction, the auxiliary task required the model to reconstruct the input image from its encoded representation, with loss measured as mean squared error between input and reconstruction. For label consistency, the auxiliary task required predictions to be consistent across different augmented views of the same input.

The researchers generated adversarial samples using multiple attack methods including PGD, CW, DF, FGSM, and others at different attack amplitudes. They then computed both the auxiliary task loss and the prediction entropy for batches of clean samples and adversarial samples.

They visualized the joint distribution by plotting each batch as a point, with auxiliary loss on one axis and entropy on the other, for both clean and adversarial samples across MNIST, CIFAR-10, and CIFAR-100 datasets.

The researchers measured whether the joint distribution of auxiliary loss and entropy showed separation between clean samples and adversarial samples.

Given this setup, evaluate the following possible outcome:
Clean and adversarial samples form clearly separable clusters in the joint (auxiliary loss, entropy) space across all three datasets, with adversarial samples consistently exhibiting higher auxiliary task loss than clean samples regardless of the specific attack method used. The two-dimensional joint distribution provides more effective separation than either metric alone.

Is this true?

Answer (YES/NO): NO